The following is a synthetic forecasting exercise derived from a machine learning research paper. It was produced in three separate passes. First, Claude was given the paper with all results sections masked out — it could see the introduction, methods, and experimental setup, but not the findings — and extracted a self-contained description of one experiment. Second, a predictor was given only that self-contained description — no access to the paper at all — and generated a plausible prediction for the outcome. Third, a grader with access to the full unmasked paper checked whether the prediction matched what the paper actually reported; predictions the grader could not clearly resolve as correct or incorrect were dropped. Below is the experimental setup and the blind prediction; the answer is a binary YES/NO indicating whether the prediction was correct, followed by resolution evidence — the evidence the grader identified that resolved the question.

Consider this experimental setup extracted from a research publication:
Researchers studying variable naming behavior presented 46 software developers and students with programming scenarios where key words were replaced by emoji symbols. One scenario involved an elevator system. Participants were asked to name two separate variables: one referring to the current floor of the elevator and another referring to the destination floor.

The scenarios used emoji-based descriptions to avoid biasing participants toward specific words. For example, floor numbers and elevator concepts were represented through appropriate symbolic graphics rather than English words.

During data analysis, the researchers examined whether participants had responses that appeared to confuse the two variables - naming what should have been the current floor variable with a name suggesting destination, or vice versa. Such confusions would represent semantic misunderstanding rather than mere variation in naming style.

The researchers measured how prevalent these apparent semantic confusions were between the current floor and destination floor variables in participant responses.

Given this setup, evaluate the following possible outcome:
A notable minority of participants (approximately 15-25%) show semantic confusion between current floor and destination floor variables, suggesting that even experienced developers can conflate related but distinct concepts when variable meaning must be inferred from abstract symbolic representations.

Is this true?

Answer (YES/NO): NO